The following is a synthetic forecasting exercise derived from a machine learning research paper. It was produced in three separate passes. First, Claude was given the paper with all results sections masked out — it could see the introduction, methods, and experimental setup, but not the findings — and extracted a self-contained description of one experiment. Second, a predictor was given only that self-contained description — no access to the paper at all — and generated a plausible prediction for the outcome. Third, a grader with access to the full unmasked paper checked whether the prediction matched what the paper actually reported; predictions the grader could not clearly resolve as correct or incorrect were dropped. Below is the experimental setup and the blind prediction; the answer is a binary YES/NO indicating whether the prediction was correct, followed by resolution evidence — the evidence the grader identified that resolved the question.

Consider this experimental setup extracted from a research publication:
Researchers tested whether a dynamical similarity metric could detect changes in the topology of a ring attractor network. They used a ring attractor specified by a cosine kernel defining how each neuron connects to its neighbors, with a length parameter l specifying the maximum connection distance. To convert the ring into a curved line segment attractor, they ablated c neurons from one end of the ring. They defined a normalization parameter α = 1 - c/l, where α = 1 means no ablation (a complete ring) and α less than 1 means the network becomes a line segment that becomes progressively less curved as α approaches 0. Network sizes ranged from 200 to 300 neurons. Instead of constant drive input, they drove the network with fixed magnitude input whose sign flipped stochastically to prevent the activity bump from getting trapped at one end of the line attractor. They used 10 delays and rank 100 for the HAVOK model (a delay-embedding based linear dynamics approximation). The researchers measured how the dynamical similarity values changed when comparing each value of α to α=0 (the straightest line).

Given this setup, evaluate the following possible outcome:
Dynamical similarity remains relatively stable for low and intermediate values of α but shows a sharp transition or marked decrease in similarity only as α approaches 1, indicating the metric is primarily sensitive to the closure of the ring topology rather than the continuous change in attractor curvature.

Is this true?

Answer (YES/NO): YES